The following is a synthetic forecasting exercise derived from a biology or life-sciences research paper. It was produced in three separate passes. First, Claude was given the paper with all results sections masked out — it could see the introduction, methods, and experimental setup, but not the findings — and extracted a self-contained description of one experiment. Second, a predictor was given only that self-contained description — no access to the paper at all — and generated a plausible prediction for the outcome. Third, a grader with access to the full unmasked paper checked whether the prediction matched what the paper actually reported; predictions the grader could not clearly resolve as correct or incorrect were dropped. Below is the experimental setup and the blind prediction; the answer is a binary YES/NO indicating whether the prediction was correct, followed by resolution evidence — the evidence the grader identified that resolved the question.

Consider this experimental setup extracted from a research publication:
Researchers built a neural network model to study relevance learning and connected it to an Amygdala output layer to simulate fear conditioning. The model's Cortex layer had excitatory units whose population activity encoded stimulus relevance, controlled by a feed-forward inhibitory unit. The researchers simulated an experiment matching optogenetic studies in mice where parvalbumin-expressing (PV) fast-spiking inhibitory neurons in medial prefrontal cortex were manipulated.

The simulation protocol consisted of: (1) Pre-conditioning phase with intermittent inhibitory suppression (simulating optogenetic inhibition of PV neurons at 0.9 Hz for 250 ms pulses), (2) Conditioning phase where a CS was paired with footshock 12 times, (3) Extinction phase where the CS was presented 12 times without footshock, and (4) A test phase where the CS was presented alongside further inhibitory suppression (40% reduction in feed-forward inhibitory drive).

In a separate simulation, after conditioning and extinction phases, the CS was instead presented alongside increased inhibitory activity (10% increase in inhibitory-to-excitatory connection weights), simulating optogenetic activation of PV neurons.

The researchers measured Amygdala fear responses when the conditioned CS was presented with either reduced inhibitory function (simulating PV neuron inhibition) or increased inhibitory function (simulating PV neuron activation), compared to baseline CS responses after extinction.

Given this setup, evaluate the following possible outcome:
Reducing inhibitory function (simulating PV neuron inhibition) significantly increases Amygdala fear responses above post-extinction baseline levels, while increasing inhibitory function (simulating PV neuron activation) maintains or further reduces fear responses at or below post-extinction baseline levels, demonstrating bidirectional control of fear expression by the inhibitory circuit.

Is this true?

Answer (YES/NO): YES